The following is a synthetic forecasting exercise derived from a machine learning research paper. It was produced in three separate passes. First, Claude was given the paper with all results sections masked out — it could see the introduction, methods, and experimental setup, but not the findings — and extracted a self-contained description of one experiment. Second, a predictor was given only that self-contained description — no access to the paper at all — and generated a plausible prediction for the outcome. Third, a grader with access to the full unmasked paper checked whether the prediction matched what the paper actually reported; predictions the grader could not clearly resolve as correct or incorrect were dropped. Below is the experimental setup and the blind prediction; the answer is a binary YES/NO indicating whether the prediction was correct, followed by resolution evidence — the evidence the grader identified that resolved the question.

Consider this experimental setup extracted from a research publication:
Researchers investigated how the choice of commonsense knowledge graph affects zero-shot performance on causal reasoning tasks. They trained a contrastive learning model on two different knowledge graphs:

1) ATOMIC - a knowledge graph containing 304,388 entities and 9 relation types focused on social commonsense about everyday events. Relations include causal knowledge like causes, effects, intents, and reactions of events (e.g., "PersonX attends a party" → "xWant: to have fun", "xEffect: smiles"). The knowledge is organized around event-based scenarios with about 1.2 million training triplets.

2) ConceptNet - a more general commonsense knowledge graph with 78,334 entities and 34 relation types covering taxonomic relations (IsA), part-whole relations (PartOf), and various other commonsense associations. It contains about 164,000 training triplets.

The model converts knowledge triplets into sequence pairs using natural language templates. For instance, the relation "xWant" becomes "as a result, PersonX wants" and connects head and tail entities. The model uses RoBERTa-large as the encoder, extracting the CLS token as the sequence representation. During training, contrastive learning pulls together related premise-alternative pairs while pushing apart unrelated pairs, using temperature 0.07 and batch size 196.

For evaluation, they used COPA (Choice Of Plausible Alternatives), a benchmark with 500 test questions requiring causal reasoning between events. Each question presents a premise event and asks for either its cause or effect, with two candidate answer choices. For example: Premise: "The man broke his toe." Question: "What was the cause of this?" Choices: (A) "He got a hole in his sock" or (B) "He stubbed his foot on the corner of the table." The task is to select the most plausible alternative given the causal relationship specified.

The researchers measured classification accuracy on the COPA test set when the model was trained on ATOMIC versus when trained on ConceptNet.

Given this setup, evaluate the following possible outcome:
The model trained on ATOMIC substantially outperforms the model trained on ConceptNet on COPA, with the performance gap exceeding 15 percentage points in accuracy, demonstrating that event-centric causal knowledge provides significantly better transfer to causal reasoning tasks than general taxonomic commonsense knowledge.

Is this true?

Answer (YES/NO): NO